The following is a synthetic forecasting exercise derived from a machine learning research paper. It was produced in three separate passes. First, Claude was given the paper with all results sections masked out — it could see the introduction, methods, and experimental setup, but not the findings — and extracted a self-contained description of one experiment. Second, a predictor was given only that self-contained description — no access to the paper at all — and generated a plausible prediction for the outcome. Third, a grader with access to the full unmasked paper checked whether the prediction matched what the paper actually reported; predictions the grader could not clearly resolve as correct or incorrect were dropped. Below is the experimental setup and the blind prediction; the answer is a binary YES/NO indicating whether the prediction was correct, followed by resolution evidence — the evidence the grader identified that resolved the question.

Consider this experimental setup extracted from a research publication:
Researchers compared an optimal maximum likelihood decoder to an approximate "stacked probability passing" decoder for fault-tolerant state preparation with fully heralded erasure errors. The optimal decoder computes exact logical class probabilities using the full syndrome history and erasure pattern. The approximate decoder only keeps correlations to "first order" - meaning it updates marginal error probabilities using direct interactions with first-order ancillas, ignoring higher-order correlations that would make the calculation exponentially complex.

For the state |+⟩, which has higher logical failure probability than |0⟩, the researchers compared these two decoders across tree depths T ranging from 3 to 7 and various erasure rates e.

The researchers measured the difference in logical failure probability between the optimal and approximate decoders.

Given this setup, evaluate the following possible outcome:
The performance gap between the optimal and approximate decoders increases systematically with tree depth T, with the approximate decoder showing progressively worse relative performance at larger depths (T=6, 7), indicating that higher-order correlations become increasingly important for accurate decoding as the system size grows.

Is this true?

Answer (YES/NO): NO